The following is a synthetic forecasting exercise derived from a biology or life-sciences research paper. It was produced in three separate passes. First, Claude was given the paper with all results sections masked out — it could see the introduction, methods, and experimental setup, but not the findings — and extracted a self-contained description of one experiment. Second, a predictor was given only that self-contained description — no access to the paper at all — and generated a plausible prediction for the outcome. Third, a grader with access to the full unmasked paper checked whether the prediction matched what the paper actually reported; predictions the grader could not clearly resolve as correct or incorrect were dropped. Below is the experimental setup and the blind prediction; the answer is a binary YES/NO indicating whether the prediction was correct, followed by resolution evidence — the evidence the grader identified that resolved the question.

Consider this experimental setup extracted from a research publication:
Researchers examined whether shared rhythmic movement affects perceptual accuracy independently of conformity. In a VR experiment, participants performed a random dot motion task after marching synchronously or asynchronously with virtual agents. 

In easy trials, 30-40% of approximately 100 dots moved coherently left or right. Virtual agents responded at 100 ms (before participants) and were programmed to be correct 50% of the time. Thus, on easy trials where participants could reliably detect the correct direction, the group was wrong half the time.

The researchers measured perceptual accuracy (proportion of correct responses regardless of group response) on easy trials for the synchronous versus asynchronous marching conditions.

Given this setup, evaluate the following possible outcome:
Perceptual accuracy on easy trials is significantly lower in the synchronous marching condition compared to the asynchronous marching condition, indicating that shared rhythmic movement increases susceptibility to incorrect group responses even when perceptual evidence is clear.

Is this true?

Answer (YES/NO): NO